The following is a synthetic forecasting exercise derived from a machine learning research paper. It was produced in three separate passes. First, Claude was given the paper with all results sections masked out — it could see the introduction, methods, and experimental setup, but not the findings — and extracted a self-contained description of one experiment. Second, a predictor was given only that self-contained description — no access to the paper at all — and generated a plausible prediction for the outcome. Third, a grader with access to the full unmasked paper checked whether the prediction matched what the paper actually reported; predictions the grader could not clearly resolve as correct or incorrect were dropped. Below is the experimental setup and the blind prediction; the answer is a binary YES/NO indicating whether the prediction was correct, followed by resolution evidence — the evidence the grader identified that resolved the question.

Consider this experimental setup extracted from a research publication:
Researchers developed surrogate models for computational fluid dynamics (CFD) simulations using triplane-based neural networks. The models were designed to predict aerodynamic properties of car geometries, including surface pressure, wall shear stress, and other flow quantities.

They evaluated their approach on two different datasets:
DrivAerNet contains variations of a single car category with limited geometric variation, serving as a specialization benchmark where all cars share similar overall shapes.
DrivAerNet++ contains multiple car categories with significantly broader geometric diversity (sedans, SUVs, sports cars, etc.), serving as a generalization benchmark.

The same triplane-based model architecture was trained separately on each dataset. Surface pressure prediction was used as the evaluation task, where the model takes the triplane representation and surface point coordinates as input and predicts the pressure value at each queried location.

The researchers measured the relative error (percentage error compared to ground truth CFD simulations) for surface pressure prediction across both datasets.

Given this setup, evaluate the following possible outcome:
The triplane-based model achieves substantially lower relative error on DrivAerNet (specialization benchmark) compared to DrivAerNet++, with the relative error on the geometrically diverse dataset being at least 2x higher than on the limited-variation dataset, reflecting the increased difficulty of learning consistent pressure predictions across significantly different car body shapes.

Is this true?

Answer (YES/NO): NO